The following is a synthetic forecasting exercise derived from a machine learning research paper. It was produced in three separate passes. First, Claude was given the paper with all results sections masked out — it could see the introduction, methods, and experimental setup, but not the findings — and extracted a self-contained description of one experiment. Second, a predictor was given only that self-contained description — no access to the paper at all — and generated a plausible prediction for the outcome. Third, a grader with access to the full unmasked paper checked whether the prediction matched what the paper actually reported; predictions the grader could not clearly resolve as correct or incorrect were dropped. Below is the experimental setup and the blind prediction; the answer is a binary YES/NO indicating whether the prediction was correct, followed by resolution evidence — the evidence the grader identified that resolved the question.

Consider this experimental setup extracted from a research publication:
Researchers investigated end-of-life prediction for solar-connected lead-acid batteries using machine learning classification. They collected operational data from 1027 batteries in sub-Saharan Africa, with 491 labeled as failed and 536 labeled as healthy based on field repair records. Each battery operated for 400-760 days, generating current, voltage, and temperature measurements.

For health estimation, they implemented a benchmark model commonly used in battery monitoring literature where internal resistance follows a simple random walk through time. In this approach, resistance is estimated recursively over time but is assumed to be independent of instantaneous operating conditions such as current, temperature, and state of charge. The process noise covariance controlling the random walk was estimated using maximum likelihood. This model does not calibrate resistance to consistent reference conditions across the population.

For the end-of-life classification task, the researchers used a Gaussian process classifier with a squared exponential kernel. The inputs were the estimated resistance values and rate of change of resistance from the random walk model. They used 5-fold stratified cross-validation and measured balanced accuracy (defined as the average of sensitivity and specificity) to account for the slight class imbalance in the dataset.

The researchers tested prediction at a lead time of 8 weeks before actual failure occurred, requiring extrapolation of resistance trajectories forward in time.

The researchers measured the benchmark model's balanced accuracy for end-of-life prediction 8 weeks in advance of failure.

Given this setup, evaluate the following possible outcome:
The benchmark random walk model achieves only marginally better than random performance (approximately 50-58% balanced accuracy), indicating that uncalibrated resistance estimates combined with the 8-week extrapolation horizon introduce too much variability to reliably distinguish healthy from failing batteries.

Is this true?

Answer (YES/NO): YES